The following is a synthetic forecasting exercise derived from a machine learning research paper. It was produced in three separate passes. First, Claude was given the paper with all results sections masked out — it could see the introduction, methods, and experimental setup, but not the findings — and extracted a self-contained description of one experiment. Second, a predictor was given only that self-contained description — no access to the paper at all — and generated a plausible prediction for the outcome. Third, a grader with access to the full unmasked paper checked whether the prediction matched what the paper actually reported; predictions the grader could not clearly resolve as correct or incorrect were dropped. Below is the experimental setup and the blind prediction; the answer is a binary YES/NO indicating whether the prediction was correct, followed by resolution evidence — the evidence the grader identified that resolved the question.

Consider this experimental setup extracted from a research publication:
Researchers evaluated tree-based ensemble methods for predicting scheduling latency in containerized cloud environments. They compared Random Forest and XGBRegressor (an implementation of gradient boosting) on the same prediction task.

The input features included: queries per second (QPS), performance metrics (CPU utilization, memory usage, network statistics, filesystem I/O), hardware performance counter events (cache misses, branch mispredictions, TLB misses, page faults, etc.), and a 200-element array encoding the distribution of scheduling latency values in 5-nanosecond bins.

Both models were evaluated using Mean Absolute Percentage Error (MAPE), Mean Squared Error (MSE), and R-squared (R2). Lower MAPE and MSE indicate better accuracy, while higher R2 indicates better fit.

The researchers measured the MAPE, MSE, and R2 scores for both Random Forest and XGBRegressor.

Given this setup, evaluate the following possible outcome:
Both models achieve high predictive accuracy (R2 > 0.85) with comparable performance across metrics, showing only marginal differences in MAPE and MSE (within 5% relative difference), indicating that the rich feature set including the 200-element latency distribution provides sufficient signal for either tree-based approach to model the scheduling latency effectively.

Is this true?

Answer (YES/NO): NO